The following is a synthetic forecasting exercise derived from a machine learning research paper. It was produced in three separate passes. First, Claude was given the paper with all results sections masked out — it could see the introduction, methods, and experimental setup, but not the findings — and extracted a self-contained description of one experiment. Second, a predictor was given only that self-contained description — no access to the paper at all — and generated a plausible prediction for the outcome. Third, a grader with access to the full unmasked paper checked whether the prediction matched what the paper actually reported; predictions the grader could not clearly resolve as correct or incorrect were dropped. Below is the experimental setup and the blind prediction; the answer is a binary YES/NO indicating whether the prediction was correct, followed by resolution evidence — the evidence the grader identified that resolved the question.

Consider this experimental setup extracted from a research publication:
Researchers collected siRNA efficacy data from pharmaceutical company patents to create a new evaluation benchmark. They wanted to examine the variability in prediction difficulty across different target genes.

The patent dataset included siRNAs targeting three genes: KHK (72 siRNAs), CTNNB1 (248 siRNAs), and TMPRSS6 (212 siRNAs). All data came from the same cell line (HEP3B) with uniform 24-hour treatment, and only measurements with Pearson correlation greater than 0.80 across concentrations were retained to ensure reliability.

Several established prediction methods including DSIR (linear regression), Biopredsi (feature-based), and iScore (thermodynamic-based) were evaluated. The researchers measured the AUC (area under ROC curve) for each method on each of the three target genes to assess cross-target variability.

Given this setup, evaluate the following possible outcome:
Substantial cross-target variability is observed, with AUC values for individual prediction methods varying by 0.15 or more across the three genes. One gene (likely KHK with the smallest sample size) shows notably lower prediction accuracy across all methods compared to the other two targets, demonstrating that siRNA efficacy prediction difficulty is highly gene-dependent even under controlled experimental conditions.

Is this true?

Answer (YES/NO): NO